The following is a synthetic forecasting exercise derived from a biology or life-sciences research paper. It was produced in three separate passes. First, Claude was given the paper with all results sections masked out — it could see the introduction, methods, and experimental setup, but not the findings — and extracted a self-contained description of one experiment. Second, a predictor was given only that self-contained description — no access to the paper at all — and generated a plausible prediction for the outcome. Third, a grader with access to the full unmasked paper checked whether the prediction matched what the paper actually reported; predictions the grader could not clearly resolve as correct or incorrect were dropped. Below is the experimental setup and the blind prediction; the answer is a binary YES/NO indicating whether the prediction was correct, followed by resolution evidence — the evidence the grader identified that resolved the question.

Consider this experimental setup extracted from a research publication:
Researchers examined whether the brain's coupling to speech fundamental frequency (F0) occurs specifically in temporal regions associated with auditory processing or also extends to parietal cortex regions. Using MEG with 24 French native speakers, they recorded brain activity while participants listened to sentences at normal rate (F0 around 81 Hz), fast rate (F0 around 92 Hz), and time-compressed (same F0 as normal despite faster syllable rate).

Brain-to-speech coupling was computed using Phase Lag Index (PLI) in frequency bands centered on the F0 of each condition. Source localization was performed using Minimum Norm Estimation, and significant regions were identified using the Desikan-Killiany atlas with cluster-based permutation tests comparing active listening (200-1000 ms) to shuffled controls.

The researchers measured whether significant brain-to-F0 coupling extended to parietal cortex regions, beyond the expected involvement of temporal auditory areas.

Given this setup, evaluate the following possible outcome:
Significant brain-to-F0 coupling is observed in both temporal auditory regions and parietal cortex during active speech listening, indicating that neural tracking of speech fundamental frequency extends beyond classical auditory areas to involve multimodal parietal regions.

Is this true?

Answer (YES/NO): YES